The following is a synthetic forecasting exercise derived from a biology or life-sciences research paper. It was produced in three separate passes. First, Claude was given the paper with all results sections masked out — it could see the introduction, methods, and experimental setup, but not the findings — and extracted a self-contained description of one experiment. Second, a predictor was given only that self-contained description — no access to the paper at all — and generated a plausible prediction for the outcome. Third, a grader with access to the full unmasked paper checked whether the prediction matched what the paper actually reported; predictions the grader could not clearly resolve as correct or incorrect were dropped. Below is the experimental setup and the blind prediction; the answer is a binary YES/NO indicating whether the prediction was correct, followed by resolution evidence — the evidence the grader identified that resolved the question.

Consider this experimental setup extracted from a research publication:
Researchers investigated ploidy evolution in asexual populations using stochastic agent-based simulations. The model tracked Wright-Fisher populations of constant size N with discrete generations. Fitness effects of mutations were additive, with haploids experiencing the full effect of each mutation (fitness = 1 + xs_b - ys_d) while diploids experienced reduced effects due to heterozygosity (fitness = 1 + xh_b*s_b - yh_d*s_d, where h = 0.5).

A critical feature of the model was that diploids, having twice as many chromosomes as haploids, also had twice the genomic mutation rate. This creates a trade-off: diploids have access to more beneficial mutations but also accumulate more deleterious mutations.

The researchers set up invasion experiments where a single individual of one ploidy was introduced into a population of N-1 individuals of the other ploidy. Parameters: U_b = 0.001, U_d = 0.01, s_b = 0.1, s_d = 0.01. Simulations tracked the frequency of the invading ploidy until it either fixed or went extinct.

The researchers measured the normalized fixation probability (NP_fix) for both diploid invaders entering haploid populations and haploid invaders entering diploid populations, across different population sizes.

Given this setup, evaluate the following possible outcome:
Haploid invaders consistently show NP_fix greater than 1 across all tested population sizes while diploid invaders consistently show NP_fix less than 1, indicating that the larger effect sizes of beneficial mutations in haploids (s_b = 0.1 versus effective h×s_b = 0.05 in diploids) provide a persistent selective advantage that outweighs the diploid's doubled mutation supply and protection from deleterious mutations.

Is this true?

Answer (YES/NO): NO